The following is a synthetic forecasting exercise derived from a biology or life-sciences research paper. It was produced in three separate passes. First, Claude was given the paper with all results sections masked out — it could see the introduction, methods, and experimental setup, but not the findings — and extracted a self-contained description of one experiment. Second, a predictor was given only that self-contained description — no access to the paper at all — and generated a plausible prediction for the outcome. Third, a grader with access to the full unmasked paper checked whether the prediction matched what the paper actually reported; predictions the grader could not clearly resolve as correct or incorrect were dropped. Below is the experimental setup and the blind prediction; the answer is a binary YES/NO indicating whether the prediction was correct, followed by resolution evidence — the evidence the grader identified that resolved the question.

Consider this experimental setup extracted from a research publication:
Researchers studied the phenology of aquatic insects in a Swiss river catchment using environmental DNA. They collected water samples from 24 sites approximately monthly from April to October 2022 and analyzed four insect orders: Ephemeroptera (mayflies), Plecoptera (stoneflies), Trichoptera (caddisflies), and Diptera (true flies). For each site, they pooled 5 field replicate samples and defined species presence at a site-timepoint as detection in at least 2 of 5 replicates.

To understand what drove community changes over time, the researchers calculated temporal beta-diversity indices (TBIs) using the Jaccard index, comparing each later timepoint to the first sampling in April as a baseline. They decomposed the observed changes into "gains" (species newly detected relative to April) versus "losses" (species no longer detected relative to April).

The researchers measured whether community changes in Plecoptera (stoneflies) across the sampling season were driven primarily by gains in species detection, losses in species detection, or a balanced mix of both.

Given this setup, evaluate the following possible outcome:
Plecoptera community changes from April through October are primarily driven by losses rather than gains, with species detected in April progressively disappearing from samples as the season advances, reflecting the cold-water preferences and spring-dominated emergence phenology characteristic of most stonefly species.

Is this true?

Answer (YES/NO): YES